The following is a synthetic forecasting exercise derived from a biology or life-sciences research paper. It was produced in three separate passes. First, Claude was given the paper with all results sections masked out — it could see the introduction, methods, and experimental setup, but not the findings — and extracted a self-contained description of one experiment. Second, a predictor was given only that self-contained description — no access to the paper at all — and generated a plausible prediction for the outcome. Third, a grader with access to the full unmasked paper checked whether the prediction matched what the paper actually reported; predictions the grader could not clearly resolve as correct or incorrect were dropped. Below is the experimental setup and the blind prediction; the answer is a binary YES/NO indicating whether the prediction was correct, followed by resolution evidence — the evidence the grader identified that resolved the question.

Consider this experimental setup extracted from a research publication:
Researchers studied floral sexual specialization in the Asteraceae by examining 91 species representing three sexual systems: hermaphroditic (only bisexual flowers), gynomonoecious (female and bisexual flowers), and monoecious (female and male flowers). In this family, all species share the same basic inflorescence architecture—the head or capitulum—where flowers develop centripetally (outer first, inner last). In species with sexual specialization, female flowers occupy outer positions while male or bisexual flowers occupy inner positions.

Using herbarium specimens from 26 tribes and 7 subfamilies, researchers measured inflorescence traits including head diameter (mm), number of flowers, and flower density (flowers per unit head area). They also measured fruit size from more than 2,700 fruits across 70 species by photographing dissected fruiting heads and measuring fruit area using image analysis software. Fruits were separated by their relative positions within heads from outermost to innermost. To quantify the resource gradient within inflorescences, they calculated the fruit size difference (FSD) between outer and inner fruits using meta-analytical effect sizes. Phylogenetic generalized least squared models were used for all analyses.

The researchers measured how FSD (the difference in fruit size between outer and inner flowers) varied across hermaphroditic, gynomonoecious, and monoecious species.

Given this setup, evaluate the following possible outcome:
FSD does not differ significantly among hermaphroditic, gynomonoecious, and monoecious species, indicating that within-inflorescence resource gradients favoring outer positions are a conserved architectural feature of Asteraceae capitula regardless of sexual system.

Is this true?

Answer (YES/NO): NO